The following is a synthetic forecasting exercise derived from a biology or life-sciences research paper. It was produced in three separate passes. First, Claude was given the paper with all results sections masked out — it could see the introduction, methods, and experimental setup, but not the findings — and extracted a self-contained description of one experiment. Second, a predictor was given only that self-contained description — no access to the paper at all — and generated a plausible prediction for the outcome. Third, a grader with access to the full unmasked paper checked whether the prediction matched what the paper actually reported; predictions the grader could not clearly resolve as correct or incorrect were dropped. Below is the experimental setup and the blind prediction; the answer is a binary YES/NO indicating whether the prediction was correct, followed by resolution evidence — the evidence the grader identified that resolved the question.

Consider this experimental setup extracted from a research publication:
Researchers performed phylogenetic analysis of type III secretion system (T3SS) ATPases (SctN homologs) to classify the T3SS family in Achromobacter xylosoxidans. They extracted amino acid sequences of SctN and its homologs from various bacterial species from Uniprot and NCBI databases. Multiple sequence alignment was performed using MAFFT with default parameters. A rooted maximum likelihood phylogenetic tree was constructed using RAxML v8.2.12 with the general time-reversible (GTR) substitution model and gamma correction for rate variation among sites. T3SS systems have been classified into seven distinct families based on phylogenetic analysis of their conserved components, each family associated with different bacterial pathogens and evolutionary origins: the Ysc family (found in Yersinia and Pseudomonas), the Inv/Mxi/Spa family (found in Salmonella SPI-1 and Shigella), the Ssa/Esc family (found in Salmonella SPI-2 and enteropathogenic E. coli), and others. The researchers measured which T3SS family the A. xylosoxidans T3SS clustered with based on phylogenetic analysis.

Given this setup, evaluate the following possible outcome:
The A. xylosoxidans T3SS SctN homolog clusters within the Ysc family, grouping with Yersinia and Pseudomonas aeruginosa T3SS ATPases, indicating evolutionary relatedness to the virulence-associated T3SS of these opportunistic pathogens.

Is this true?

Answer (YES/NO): YES